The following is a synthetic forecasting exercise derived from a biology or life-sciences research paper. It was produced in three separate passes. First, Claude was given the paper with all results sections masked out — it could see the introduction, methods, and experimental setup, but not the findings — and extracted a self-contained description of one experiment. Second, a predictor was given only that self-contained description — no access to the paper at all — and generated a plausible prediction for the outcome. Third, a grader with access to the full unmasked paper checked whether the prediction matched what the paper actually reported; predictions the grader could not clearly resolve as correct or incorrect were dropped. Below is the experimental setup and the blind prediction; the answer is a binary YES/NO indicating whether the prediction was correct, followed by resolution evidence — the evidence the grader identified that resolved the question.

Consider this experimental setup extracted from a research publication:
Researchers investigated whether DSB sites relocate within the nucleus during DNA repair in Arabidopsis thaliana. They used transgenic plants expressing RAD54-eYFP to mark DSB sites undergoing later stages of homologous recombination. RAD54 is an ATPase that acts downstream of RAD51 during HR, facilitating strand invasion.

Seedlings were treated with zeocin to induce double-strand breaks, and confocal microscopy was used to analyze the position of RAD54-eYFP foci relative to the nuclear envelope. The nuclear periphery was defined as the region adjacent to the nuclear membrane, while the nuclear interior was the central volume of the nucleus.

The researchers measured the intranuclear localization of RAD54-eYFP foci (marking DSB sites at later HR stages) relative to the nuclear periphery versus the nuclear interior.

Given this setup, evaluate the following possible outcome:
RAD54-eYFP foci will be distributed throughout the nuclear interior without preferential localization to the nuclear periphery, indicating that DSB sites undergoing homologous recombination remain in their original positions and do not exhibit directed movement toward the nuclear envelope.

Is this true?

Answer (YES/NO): NO